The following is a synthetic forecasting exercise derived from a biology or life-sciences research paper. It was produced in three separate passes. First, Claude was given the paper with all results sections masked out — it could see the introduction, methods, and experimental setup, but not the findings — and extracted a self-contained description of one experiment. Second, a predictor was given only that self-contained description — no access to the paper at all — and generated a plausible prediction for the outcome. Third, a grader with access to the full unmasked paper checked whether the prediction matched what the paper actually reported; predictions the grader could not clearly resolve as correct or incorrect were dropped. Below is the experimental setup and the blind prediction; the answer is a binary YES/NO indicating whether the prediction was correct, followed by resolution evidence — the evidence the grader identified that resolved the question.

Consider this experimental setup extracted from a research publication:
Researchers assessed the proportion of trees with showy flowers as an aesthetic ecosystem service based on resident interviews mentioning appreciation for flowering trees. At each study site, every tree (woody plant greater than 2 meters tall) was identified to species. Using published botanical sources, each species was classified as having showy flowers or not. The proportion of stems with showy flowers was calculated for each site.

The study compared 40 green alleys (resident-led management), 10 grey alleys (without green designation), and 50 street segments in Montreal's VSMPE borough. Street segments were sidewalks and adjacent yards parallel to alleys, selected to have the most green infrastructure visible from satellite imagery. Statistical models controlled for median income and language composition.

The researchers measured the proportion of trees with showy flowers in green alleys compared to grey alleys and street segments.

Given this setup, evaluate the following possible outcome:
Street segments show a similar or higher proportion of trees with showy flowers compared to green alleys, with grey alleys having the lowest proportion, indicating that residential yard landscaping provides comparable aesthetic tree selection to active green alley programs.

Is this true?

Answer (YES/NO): YES